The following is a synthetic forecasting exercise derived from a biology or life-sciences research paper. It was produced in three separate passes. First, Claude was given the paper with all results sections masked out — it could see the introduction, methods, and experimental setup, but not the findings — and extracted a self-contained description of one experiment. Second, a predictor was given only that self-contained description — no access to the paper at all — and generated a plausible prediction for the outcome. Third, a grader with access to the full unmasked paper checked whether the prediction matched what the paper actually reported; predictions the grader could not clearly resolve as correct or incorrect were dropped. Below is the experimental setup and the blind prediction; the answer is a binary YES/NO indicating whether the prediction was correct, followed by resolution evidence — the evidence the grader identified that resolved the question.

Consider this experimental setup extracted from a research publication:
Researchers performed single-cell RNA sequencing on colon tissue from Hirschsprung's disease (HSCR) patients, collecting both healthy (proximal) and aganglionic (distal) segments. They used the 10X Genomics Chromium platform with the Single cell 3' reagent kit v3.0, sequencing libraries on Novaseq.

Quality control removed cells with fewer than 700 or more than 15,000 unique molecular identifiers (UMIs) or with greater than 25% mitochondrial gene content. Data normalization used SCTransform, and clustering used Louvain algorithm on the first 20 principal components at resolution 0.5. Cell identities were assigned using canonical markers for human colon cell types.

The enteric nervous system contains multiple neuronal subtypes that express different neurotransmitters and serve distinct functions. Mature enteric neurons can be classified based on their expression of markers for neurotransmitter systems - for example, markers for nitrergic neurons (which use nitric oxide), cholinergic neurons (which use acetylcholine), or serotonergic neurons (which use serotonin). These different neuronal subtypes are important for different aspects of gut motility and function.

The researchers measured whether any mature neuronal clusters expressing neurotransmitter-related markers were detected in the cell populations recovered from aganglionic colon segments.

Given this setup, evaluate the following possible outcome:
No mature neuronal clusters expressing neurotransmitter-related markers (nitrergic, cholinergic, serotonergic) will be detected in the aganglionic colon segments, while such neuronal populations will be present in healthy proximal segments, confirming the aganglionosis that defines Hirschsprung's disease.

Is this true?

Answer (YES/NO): YES